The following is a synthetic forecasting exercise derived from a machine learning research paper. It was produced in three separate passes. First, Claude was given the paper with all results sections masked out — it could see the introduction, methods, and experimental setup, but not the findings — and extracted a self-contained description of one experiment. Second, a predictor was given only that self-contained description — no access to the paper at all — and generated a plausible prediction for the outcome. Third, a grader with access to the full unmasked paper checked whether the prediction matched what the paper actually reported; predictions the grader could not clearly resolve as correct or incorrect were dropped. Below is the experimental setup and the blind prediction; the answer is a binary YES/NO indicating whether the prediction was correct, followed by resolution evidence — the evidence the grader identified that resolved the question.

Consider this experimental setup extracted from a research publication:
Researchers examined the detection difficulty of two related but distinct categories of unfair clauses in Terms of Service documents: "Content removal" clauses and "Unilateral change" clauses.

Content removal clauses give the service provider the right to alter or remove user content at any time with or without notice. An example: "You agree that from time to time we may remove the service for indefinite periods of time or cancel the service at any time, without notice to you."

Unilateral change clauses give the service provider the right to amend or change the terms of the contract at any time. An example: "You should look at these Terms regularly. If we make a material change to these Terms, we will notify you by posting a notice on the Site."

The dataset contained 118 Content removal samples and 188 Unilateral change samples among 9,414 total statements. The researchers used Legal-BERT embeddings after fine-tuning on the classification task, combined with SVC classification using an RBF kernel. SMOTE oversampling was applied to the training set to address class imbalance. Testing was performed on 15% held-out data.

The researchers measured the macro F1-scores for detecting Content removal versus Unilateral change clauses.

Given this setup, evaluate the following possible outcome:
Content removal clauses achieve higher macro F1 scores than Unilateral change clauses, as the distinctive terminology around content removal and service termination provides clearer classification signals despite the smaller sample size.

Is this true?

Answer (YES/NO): YES